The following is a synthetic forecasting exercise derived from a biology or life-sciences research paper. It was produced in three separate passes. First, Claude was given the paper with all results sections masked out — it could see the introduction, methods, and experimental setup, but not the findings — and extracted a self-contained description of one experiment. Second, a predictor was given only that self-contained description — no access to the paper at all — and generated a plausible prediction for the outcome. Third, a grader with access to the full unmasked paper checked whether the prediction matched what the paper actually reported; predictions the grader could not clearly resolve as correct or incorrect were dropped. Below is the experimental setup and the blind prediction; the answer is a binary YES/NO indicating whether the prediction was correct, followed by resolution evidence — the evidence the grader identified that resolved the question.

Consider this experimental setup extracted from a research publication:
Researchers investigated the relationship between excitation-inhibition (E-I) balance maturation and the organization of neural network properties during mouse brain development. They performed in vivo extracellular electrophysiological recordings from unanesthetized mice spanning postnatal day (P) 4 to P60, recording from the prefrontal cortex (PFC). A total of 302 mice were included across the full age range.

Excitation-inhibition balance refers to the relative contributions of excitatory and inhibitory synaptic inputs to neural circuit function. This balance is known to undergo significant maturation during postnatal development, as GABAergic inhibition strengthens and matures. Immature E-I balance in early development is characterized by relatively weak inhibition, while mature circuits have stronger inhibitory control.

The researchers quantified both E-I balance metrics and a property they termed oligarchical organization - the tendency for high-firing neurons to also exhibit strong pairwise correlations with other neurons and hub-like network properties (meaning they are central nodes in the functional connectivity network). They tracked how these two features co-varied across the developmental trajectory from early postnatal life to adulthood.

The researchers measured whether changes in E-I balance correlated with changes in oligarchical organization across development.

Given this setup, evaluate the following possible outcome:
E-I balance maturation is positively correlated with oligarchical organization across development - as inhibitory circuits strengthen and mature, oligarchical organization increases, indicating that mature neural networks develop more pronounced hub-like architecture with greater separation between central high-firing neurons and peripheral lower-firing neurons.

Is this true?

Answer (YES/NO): NO